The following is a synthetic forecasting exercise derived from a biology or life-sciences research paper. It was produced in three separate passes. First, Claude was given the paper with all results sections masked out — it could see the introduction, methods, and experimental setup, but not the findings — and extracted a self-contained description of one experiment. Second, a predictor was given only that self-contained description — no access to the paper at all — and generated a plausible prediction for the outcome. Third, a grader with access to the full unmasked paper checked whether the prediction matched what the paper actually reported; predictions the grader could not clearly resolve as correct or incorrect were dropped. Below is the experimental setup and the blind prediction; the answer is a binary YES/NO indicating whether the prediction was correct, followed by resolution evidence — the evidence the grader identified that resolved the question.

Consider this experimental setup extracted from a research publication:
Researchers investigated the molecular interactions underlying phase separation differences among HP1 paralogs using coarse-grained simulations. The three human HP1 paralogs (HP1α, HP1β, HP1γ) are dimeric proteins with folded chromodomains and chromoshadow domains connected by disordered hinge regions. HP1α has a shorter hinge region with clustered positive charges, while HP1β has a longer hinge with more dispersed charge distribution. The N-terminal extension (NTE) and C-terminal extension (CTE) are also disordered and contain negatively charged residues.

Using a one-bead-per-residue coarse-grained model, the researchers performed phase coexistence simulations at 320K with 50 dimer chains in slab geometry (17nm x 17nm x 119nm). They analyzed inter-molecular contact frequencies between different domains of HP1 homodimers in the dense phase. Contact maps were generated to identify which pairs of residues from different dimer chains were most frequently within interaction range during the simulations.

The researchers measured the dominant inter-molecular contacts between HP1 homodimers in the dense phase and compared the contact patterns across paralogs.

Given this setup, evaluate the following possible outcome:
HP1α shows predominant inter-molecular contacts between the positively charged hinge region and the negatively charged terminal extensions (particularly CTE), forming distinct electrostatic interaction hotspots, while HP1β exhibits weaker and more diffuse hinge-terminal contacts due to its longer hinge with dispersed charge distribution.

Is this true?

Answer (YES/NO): YES